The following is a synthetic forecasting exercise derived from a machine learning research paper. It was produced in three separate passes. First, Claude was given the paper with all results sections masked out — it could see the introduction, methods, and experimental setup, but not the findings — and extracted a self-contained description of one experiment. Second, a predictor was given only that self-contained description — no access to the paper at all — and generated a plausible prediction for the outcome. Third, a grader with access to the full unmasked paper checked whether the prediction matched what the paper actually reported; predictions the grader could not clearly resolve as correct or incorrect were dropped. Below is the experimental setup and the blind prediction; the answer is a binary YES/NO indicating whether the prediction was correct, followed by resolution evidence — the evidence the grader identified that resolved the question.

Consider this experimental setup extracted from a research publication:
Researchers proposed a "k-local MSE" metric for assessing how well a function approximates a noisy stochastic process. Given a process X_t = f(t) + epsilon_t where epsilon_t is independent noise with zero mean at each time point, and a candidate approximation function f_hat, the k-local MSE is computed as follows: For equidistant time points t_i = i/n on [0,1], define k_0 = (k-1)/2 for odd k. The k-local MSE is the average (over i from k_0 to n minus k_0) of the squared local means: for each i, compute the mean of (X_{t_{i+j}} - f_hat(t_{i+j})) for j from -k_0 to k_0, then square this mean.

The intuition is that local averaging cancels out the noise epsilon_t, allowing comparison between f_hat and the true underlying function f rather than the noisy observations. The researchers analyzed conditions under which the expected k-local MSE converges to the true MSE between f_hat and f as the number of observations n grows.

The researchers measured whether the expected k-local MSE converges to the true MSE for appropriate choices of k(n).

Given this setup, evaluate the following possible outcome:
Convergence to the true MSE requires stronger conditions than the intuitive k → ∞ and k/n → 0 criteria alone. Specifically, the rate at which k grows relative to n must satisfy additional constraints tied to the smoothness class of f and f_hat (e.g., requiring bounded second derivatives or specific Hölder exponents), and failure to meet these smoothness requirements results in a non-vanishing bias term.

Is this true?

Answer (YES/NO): NO